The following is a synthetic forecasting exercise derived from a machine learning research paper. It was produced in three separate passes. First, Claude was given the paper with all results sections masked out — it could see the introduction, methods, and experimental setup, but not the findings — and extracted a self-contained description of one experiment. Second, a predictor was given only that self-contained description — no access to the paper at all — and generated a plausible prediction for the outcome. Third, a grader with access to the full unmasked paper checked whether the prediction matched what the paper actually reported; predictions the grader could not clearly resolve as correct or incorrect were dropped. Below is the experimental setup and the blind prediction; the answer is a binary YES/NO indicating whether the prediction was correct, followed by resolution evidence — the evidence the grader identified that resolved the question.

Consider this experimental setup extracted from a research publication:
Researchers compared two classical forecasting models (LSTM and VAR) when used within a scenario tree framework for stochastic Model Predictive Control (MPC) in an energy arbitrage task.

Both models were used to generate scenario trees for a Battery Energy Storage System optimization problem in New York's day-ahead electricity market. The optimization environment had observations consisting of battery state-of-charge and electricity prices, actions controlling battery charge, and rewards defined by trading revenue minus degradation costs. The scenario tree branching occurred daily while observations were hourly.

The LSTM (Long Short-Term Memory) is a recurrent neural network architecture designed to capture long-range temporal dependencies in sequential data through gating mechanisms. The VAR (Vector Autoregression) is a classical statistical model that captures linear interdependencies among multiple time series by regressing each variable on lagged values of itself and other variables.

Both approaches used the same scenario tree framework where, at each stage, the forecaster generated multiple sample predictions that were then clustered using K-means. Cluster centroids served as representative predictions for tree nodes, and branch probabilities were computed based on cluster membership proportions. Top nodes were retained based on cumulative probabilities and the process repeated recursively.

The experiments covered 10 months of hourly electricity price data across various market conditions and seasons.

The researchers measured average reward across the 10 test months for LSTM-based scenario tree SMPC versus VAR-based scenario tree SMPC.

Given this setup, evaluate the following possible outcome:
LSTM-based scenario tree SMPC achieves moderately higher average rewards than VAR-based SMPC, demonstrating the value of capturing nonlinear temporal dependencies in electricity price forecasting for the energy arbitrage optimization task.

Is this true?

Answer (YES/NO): YES